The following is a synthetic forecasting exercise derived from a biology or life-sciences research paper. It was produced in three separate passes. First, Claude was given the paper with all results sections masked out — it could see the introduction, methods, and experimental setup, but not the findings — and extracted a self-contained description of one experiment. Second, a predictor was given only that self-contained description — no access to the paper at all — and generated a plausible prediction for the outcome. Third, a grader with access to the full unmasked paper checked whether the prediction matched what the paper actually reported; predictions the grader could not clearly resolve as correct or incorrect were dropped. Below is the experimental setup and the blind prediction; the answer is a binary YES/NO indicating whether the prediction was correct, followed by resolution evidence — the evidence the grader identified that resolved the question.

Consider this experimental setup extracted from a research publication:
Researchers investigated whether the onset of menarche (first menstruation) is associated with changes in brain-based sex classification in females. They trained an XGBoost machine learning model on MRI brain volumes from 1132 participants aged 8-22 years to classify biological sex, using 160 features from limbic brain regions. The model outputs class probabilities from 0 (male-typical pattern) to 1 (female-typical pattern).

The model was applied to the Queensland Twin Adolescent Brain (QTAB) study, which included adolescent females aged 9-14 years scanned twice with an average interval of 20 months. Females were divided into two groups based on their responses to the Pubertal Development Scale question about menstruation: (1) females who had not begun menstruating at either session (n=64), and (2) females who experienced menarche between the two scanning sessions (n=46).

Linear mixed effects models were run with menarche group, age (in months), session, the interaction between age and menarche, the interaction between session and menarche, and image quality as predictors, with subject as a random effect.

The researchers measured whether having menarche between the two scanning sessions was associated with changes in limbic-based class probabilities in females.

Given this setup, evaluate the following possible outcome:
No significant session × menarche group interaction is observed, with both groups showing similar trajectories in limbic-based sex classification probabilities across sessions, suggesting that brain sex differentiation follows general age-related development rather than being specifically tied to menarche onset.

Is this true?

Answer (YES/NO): NO